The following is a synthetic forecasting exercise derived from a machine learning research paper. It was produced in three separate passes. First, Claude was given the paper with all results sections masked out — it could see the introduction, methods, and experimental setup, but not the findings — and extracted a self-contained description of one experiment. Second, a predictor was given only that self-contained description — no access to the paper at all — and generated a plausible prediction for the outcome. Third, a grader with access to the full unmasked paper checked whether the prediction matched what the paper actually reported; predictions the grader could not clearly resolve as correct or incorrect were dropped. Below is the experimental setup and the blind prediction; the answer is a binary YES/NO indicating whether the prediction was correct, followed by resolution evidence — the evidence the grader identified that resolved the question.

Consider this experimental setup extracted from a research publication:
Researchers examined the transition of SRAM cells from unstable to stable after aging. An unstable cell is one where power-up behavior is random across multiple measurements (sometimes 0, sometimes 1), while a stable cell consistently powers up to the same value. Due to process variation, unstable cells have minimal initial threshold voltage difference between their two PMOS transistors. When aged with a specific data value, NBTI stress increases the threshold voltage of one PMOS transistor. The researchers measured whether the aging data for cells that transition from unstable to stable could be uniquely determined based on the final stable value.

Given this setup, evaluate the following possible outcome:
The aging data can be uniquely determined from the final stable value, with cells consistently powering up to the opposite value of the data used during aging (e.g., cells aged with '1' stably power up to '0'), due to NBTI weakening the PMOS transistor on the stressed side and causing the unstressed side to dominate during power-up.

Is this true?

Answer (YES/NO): YES